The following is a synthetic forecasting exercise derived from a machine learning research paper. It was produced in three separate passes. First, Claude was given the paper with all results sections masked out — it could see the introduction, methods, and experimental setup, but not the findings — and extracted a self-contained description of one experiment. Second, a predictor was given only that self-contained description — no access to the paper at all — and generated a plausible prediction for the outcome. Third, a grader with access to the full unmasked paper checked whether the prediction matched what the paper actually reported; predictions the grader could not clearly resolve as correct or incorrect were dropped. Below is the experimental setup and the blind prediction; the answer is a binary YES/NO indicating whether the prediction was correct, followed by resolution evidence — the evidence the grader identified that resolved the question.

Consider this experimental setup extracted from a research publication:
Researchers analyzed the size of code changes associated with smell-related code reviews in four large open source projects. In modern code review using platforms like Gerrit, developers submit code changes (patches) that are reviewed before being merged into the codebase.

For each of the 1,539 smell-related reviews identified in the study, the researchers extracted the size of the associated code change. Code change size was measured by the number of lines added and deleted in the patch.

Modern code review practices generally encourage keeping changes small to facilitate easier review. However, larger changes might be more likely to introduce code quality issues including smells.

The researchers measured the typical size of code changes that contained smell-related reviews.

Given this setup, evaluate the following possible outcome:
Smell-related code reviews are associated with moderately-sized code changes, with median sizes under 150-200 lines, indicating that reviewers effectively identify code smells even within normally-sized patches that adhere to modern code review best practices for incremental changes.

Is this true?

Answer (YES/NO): YES